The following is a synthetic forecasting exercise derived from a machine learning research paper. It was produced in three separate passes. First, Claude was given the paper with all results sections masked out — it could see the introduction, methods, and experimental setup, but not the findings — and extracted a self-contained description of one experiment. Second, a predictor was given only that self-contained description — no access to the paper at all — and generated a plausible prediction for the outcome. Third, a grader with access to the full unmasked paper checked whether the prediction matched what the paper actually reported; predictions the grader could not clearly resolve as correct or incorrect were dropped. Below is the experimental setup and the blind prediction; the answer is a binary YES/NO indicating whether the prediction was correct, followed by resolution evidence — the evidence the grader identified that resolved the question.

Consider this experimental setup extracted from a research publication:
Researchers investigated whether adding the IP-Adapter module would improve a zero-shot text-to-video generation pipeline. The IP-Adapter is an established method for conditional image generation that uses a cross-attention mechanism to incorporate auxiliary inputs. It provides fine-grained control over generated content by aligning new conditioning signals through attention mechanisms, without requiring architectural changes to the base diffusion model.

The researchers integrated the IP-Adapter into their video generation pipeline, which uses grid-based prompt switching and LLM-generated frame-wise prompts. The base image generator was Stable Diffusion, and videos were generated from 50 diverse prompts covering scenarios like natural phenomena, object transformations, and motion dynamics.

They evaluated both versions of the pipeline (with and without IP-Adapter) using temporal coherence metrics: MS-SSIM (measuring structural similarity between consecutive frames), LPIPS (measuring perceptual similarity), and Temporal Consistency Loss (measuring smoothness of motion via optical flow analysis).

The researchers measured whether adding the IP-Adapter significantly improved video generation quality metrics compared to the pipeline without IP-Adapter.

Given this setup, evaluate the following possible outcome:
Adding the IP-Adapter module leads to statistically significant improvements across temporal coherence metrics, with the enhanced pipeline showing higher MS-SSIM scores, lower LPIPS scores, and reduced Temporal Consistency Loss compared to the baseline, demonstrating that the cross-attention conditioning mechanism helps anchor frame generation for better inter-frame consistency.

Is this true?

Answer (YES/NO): NO